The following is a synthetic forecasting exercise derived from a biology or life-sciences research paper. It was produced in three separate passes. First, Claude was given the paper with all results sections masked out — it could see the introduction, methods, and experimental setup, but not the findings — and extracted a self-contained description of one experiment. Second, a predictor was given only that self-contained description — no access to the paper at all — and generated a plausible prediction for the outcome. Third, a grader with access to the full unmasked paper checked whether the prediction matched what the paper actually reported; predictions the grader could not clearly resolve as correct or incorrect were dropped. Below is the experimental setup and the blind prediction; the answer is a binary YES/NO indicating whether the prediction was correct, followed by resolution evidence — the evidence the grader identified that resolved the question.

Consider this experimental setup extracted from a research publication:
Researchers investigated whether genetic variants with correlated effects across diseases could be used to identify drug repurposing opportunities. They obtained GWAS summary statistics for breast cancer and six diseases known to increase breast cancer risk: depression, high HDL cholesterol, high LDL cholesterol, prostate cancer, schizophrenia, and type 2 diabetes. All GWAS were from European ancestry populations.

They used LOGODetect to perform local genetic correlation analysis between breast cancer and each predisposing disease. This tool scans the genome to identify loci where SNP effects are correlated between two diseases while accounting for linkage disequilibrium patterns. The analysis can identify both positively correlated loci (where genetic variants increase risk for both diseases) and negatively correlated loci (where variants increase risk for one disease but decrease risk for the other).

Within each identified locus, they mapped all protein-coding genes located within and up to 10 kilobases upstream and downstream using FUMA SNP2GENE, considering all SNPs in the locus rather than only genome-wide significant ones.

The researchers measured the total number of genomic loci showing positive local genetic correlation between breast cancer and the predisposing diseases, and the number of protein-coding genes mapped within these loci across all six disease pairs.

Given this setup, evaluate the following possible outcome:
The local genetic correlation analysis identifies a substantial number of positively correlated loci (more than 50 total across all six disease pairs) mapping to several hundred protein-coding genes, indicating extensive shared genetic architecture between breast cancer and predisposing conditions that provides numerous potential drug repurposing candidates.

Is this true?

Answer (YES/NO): NO